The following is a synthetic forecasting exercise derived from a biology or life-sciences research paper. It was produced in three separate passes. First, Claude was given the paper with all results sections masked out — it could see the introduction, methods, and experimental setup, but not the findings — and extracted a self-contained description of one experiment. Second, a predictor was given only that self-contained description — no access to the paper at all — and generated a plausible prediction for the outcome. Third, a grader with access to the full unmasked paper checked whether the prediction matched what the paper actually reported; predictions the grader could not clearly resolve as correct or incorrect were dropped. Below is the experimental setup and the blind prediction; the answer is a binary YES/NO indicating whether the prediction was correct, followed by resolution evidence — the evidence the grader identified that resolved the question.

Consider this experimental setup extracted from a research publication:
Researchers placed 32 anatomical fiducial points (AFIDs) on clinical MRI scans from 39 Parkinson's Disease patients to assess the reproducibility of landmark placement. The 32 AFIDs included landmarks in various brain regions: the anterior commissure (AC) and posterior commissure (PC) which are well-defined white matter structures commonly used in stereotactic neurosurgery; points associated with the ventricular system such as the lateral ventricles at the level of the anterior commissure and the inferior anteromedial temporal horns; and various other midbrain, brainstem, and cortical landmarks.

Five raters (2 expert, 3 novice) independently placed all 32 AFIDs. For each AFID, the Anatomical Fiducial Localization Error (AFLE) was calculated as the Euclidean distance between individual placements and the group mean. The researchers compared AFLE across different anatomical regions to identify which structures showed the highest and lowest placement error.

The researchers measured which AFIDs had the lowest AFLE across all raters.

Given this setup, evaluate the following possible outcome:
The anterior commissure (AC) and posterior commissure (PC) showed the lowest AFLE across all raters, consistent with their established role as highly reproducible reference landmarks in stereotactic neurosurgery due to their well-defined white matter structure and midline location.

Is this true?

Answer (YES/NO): YES